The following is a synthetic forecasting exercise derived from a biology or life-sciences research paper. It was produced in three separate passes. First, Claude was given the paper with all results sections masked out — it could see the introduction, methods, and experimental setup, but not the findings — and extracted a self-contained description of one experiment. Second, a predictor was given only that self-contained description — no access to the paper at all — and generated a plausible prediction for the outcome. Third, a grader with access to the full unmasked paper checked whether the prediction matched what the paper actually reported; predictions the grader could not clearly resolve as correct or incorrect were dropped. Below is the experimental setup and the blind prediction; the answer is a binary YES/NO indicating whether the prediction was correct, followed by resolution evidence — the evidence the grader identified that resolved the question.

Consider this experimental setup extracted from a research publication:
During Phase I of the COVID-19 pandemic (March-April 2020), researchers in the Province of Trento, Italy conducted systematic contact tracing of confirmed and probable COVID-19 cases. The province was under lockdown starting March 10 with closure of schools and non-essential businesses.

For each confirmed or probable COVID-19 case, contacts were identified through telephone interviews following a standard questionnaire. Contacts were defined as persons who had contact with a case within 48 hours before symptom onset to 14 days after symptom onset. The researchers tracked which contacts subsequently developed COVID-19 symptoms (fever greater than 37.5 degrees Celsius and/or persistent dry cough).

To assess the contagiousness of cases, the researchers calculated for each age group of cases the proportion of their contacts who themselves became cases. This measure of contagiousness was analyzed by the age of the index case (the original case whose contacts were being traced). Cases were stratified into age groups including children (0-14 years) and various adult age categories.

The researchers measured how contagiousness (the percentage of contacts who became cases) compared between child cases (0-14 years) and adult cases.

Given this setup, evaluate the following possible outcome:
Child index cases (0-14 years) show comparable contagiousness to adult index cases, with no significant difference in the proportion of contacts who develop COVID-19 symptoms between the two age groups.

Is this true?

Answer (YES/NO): NO